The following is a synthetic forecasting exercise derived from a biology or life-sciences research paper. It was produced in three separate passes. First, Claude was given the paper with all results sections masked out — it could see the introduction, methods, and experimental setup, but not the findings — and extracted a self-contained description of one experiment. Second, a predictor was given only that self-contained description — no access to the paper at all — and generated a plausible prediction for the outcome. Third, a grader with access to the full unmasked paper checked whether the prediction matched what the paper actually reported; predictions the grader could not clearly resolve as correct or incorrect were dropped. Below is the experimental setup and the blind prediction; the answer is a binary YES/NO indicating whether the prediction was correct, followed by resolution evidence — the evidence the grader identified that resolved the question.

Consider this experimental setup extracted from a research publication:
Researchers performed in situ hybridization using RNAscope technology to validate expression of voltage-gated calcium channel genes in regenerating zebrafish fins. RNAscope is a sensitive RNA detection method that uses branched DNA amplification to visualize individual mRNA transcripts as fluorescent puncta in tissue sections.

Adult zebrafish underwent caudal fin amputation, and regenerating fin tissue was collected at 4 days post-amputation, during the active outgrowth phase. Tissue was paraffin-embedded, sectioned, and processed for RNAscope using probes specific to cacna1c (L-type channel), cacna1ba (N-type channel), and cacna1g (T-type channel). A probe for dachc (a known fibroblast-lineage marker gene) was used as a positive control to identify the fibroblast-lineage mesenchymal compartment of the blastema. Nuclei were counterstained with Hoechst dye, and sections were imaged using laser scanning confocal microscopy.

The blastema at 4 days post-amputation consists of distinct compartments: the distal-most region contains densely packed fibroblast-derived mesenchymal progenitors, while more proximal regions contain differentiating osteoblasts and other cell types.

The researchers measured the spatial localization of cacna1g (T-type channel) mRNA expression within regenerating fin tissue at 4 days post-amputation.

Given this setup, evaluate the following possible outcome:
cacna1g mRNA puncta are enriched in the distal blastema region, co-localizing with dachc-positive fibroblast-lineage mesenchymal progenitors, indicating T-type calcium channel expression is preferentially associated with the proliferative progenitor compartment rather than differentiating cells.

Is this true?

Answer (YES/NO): NO